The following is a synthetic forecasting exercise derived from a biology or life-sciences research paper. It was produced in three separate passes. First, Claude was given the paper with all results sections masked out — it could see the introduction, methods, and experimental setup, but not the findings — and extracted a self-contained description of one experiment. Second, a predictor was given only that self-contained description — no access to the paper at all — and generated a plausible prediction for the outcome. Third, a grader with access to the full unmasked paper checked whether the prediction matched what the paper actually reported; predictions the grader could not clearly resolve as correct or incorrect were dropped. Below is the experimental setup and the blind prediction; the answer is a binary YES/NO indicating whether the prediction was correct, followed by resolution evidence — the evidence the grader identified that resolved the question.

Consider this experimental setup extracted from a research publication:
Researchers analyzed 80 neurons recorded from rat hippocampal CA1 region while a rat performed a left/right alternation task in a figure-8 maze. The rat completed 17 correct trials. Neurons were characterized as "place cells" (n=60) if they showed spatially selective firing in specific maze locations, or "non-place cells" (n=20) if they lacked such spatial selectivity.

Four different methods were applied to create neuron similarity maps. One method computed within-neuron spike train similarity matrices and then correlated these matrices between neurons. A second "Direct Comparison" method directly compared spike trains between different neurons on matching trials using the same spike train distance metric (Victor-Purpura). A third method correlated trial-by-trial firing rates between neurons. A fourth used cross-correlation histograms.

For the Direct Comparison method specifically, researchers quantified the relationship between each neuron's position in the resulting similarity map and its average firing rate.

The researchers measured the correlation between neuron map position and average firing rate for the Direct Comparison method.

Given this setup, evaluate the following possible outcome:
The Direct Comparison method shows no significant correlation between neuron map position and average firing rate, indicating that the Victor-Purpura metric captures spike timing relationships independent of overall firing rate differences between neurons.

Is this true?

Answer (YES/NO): NO